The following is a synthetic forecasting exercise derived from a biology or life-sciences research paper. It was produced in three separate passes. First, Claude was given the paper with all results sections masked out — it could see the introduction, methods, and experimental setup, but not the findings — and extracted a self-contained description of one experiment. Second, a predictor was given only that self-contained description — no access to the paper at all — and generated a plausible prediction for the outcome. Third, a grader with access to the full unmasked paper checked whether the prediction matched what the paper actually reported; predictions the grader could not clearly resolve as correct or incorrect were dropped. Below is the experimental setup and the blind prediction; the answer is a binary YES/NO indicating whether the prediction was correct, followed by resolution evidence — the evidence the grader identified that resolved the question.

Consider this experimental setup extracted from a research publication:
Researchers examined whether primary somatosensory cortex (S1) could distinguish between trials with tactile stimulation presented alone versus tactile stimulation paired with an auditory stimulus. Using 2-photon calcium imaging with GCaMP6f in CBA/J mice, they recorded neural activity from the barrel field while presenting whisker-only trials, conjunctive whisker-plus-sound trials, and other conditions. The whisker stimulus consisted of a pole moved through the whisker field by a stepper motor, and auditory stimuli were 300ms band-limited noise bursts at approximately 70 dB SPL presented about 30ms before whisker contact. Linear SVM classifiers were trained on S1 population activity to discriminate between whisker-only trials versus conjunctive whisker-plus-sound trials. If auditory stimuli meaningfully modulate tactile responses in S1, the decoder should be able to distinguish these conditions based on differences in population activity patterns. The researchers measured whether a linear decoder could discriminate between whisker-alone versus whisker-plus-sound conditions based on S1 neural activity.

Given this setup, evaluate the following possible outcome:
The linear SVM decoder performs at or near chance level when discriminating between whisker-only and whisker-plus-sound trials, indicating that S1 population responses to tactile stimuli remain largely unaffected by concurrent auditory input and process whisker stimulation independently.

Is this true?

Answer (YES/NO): NO